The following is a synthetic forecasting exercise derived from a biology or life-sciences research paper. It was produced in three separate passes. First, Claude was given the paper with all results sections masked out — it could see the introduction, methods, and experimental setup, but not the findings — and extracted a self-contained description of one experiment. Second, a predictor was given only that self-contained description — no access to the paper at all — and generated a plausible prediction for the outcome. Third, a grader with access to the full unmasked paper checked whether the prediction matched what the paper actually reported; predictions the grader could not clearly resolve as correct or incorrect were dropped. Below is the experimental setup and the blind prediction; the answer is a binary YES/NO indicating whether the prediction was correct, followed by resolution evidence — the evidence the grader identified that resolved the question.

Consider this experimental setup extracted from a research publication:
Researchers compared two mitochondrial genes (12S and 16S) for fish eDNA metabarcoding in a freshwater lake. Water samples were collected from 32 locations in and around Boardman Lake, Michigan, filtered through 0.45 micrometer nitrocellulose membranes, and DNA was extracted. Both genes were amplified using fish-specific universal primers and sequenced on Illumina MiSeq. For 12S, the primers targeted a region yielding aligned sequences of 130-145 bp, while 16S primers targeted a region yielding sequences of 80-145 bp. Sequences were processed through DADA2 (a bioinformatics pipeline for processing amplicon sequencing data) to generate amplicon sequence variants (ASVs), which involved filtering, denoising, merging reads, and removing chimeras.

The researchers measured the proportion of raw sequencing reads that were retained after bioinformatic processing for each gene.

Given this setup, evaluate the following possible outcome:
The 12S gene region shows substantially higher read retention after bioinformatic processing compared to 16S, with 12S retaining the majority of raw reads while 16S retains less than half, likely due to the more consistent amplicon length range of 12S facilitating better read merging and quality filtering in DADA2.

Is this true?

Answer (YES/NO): YES